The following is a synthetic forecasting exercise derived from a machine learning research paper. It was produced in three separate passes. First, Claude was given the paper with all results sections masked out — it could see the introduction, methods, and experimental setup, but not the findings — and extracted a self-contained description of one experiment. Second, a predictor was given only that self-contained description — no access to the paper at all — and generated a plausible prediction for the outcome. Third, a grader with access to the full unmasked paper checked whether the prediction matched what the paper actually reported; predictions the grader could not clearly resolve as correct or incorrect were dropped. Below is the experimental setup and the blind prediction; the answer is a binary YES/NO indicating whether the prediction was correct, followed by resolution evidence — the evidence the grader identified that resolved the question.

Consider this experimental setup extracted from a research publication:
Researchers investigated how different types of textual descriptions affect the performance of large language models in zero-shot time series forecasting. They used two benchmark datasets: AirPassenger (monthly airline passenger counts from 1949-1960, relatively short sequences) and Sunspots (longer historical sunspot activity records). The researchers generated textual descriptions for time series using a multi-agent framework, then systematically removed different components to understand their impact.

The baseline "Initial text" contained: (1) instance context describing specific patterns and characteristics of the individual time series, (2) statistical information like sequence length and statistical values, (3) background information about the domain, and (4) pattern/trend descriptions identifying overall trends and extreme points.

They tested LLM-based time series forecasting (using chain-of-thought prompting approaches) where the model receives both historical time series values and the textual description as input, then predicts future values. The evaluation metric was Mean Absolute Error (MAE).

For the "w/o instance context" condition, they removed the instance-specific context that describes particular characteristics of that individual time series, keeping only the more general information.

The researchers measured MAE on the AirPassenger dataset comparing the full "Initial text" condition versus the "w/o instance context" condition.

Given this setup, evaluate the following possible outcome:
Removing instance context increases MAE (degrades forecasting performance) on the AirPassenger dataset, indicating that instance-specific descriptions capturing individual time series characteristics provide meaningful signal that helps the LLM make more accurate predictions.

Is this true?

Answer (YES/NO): NO